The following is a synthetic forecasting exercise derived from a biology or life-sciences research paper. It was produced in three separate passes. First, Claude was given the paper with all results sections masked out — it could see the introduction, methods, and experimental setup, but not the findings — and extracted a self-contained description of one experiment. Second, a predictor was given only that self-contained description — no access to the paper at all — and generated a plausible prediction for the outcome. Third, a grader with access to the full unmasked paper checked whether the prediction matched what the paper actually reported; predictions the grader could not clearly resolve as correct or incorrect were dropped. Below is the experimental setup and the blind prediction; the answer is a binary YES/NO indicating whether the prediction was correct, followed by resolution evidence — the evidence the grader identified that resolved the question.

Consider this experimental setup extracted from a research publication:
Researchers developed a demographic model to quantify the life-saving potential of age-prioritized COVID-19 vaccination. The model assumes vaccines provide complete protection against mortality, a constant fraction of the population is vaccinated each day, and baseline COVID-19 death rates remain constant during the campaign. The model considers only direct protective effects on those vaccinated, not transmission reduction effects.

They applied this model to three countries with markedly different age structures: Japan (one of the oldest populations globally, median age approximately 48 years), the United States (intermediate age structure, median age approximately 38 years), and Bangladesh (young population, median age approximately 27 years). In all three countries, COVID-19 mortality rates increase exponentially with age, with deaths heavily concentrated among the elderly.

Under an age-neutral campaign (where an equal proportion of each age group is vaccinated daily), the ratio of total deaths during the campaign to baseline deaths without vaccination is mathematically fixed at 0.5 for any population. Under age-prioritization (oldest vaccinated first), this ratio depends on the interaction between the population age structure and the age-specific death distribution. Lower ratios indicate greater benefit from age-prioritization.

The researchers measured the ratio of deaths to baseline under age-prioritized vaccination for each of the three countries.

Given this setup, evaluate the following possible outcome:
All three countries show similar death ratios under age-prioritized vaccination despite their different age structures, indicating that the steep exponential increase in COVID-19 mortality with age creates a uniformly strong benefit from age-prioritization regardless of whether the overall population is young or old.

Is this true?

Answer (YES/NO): NO